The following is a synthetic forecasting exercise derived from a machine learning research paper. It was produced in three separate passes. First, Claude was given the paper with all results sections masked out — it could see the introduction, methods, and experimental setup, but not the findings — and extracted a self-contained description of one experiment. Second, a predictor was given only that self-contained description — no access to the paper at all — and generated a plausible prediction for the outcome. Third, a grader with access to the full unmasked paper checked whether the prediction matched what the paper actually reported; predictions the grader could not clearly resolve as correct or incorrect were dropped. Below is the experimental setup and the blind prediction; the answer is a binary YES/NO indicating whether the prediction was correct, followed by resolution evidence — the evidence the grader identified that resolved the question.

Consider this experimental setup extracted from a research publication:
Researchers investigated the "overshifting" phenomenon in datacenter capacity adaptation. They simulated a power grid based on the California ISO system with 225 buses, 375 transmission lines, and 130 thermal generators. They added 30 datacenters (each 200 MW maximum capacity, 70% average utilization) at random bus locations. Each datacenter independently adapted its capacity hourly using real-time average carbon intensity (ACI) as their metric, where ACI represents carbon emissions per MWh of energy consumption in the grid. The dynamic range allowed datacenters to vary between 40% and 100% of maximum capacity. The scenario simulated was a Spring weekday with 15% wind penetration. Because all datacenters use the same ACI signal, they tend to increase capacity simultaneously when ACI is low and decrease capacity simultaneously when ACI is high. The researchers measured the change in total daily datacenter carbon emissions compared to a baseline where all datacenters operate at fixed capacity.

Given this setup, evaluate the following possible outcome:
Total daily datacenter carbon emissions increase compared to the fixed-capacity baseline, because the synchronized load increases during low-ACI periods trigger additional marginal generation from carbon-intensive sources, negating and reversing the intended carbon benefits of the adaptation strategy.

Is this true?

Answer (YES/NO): YES